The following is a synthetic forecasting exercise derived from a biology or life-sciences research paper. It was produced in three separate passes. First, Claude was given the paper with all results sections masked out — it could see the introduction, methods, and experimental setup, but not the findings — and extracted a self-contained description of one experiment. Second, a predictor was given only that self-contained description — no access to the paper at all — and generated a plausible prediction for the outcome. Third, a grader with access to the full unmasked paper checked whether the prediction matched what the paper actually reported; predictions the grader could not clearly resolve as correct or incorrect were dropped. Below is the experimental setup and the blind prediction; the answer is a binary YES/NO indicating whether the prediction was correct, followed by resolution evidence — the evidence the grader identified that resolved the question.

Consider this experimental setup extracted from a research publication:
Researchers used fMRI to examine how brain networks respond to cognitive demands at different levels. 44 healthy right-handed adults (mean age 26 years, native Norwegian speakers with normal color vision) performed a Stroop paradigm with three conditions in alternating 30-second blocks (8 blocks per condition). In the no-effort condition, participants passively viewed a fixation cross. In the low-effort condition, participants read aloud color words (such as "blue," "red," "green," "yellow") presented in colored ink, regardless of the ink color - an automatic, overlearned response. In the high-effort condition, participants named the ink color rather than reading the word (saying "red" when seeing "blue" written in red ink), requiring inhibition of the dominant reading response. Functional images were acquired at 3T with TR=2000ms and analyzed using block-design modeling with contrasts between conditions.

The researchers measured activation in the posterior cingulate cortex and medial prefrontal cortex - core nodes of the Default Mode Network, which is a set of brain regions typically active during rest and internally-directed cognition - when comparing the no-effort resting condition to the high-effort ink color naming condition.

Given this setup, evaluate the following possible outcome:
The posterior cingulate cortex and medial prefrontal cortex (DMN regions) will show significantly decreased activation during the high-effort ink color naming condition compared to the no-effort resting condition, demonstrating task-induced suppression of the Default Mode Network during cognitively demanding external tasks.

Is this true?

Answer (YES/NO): YES